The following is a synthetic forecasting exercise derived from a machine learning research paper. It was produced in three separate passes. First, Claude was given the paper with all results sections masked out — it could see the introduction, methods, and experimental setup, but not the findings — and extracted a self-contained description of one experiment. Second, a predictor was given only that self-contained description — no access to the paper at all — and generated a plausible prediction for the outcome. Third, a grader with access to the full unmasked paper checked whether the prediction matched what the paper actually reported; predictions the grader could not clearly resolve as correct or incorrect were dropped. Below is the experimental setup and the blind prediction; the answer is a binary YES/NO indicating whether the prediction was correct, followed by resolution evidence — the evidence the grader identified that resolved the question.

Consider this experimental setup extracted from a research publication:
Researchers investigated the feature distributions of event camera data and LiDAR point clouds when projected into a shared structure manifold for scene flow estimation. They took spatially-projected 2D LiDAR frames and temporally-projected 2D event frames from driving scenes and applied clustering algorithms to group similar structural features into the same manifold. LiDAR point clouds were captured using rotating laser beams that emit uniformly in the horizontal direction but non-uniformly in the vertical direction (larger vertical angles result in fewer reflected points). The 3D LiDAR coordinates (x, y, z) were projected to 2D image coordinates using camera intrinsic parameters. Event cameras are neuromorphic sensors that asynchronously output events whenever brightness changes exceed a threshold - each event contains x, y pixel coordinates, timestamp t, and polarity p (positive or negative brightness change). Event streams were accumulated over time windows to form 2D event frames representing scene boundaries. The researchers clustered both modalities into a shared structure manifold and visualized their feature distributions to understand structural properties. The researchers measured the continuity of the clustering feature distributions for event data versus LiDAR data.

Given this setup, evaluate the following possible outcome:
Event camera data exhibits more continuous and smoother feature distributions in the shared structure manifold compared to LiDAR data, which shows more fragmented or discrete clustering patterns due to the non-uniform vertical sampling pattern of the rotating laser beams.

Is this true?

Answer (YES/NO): YES